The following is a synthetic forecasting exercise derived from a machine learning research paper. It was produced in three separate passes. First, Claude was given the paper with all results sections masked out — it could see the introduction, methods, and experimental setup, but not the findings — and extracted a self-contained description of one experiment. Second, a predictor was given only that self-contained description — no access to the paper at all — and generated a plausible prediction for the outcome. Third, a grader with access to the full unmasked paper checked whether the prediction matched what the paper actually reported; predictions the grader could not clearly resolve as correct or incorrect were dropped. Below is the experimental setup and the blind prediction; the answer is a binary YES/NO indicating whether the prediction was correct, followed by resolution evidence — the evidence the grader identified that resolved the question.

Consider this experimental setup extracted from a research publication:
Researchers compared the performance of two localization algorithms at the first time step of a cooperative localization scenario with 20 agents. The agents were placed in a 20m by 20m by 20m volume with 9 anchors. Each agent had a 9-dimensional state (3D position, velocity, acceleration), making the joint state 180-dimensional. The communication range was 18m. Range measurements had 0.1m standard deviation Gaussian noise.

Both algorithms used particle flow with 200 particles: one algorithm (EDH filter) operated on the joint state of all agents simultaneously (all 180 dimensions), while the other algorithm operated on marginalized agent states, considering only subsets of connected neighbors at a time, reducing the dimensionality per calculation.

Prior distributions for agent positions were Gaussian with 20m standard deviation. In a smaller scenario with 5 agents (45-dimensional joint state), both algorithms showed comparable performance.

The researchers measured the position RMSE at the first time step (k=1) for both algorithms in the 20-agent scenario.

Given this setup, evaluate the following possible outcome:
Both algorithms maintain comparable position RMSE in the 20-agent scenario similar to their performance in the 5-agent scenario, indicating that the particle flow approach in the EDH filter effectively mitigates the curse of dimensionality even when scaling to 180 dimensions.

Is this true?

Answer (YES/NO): NO